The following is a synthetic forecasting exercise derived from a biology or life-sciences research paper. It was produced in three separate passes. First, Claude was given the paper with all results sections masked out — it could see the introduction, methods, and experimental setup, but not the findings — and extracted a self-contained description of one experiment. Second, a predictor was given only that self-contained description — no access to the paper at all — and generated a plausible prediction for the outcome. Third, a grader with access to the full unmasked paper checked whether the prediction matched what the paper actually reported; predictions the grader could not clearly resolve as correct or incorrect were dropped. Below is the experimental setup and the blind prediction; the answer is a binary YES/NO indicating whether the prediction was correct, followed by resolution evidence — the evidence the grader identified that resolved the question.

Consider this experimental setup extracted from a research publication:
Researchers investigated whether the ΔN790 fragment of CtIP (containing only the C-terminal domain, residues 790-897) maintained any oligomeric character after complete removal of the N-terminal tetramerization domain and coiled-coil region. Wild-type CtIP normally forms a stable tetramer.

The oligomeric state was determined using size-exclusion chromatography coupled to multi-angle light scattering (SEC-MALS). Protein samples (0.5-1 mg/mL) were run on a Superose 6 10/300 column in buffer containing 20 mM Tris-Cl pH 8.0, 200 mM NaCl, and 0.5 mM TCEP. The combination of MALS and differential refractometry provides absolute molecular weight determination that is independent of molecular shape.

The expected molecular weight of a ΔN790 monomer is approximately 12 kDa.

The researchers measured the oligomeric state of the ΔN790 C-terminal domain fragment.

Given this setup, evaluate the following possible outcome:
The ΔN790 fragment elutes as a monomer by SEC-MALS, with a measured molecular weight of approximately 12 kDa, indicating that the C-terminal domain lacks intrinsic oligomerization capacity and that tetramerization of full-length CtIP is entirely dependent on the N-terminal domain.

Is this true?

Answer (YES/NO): NO